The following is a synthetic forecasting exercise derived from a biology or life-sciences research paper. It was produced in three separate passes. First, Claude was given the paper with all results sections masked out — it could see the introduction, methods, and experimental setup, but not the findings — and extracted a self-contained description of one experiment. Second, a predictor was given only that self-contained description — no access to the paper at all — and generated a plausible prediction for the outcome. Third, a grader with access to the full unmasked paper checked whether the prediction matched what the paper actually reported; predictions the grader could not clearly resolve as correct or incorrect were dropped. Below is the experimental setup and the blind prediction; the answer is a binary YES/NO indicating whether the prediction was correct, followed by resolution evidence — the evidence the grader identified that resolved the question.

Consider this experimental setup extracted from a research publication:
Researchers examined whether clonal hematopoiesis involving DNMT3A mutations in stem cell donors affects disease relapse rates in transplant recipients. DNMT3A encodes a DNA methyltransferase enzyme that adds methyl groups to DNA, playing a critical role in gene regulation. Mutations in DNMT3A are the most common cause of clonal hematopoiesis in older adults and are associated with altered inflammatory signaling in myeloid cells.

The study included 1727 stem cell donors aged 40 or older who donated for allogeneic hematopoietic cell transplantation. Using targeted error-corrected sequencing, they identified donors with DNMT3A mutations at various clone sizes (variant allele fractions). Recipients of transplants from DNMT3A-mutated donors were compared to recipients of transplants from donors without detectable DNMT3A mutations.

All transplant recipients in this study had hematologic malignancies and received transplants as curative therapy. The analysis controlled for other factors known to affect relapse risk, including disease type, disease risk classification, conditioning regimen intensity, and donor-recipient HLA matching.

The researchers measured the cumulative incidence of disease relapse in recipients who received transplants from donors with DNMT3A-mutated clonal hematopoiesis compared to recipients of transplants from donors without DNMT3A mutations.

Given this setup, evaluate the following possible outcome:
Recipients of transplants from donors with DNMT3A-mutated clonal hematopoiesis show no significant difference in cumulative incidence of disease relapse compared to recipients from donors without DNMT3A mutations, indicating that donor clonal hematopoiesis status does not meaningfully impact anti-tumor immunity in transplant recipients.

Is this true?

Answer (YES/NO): NO